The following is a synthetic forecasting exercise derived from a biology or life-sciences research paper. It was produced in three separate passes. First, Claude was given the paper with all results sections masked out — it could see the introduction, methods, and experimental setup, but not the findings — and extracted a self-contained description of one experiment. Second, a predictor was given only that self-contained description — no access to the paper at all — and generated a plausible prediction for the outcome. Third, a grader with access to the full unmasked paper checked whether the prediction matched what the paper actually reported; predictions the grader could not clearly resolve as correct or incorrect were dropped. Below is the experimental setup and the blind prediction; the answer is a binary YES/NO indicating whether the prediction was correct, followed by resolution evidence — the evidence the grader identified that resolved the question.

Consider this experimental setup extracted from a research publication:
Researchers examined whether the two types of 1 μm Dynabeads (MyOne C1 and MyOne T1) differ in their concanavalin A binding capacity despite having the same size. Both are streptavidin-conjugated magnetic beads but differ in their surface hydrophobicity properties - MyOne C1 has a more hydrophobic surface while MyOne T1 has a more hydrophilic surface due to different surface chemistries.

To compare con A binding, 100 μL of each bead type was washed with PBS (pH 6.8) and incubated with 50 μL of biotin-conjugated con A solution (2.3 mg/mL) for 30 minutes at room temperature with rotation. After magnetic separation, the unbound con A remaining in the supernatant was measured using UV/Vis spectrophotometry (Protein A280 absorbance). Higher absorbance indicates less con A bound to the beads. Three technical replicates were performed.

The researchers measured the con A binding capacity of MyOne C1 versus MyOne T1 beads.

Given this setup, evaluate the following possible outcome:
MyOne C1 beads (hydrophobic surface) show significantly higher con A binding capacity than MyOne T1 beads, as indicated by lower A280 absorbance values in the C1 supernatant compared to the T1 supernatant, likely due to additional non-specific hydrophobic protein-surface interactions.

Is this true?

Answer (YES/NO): NO